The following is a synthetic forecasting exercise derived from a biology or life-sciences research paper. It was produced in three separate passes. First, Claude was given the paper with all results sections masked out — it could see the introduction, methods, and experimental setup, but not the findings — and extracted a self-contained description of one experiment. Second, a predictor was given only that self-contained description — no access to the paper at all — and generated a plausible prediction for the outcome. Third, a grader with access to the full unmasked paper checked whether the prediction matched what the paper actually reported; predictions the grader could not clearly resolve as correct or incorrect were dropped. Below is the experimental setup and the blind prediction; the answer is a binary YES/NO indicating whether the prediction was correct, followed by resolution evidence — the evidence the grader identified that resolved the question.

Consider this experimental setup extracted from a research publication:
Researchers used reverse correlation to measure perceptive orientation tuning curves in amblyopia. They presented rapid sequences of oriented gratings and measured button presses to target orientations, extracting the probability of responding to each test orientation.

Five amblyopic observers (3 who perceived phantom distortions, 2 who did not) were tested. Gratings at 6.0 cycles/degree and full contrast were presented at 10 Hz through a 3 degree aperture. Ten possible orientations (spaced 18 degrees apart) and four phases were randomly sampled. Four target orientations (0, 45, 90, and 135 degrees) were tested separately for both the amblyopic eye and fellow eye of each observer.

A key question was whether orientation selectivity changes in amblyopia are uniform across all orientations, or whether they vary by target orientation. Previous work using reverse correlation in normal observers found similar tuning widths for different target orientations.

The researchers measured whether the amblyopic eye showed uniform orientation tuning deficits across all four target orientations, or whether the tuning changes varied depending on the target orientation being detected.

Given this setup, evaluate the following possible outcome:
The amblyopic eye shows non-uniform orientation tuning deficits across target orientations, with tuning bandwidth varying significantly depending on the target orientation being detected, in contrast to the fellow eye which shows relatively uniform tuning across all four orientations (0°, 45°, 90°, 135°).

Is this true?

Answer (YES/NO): YES